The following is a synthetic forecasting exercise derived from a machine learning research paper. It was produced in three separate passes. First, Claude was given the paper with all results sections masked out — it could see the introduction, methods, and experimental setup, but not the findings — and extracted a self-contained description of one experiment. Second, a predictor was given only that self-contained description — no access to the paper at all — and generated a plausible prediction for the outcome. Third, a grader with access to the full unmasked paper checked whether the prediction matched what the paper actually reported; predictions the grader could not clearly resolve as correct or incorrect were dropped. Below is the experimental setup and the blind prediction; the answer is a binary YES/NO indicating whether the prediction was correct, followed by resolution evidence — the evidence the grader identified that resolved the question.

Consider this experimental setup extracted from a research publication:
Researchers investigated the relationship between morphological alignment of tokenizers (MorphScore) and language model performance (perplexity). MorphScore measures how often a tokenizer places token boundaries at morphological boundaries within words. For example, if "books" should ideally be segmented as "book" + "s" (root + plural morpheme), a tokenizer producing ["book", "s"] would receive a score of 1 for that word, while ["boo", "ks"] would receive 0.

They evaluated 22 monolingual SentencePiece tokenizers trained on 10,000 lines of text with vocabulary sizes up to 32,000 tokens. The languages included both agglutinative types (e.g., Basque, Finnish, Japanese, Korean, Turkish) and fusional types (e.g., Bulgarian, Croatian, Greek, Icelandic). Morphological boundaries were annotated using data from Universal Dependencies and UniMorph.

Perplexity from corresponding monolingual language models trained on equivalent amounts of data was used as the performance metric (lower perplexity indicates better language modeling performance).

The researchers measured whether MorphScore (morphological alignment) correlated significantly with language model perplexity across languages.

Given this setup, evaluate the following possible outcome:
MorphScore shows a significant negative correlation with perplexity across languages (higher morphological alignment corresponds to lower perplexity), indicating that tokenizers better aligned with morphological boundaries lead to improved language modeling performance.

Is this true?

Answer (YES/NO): NO